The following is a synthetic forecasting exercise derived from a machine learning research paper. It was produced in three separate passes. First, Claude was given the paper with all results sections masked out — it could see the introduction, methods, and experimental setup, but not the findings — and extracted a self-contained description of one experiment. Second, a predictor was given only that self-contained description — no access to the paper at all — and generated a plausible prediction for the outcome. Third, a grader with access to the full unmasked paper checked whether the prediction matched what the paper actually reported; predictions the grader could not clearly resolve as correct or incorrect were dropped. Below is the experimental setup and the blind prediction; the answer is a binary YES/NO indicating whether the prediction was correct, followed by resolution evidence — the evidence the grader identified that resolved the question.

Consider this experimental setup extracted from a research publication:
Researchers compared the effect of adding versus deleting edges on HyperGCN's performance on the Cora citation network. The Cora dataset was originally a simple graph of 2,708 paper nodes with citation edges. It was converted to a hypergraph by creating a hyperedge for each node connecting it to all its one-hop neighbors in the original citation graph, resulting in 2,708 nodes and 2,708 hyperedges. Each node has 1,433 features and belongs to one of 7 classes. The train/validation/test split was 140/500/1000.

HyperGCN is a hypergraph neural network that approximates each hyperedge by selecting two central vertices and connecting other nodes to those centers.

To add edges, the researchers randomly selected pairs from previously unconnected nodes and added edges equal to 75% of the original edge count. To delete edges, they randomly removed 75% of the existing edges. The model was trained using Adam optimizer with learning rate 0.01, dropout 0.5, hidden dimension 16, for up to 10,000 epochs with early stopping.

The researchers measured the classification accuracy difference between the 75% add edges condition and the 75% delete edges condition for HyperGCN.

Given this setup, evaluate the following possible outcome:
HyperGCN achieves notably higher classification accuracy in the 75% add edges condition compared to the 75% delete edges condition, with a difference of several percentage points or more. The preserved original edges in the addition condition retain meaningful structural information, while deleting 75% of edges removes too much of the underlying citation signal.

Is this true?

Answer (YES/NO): NO